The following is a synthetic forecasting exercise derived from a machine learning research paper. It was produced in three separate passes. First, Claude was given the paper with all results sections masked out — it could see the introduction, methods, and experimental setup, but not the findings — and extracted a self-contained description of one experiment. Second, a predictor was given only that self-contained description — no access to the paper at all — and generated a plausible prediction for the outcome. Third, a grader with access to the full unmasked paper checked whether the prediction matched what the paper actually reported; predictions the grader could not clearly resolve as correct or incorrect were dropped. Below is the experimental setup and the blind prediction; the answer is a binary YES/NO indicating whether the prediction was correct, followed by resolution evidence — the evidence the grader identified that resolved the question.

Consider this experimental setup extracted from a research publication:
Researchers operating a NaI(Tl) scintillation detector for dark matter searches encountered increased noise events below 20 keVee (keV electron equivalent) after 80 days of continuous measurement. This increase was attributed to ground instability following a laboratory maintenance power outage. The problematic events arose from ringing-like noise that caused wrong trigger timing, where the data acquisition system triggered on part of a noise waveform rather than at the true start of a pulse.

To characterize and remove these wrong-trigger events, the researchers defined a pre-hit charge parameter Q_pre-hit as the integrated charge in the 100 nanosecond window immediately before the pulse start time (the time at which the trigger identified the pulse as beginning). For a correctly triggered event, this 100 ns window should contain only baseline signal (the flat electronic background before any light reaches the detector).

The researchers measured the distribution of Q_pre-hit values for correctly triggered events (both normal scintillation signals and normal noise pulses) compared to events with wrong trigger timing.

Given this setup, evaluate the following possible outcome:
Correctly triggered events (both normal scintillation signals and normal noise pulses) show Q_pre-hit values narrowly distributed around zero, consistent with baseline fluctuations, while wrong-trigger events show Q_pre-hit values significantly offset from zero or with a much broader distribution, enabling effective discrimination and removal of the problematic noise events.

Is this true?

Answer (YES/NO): YES